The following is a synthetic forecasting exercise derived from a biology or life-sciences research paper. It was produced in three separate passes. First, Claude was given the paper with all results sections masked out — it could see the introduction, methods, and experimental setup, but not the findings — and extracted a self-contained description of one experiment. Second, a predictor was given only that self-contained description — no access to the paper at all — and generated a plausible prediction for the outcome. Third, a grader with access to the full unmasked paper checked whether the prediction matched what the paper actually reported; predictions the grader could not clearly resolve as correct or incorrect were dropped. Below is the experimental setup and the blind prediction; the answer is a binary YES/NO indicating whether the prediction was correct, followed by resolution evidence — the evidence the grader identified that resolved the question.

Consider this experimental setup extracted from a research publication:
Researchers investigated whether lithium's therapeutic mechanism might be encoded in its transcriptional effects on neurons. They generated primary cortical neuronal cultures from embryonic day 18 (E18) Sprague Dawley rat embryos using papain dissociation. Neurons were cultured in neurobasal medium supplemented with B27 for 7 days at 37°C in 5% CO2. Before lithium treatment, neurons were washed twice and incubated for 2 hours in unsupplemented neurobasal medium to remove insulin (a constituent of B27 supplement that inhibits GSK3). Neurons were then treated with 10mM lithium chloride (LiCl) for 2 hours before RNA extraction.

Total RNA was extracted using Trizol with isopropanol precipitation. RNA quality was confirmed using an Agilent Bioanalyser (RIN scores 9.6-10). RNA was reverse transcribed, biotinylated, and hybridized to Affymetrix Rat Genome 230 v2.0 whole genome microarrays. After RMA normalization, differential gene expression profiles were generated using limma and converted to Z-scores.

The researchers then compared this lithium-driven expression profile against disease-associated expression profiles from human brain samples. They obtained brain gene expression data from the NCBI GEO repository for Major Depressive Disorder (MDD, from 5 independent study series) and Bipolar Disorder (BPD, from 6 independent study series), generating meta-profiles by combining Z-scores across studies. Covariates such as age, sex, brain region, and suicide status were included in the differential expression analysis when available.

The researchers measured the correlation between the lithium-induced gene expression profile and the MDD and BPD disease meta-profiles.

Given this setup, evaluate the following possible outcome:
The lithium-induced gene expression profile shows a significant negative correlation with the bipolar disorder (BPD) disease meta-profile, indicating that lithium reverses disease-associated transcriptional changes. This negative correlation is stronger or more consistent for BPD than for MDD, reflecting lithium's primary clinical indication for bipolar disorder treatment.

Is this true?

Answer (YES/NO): NO